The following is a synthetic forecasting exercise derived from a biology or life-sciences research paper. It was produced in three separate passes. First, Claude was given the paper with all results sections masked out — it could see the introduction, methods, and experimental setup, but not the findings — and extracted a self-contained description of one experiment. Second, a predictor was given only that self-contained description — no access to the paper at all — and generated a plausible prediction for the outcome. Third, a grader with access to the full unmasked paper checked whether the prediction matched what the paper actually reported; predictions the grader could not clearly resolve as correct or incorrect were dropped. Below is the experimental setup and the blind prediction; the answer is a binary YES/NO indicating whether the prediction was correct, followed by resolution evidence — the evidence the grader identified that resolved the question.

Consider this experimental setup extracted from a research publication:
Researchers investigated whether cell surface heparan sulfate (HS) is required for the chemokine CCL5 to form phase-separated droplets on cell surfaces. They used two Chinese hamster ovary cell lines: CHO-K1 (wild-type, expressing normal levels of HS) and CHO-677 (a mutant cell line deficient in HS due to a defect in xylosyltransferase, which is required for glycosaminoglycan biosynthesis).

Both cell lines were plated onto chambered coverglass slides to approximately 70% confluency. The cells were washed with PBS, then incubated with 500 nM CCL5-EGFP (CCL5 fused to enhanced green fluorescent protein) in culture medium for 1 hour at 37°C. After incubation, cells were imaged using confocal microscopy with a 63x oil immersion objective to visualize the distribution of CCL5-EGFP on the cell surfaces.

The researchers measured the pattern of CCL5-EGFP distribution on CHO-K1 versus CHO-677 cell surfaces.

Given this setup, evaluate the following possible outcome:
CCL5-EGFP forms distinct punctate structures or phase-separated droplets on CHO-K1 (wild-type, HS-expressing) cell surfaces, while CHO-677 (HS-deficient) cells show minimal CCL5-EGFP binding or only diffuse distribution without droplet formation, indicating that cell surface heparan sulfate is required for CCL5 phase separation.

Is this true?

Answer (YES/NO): YES